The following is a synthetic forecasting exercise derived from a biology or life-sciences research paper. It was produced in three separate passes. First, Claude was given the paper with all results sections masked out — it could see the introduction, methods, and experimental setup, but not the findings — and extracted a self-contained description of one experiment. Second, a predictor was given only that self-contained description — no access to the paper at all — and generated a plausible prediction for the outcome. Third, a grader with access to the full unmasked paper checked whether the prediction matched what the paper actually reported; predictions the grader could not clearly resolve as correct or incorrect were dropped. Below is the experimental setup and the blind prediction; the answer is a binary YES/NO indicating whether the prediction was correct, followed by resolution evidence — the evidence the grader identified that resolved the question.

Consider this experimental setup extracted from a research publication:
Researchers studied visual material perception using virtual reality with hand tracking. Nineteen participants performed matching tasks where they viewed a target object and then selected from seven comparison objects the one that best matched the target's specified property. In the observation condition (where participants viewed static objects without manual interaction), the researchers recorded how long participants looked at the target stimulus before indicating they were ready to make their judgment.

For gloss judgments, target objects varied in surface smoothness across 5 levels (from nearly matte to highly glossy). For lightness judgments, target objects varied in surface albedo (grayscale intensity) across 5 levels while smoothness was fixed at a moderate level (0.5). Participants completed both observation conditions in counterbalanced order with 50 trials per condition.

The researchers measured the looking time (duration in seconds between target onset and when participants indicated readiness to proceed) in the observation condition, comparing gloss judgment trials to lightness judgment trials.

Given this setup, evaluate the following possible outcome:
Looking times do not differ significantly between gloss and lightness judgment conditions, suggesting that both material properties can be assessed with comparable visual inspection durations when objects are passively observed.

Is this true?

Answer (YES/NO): NO